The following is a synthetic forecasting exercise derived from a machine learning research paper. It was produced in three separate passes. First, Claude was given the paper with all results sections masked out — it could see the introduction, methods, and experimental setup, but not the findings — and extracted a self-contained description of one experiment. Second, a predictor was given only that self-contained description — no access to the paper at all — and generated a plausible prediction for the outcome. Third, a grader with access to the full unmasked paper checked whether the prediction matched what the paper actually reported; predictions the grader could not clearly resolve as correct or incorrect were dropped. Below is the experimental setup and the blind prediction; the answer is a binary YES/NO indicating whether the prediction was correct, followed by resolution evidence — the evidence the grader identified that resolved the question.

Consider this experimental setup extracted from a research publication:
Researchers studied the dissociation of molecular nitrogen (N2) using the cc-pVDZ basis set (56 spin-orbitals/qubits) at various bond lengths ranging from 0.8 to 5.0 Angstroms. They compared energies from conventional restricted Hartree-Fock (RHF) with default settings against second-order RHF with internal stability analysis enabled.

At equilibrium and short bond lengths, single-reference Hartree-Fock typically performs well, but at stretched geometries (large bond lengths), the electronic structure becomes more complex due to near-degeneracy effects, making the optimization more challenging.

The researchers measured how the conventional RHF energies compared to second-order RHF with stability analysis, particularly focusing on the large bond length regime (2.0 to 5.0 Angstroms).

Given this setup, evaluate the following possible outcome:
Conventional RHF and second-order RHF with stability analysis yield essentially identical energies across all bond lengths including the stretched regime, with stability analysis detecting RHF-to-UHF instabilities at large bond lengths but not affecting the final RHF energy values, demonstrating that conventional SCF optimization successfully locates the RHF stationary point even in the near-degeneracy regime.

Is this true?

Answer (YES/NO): NO